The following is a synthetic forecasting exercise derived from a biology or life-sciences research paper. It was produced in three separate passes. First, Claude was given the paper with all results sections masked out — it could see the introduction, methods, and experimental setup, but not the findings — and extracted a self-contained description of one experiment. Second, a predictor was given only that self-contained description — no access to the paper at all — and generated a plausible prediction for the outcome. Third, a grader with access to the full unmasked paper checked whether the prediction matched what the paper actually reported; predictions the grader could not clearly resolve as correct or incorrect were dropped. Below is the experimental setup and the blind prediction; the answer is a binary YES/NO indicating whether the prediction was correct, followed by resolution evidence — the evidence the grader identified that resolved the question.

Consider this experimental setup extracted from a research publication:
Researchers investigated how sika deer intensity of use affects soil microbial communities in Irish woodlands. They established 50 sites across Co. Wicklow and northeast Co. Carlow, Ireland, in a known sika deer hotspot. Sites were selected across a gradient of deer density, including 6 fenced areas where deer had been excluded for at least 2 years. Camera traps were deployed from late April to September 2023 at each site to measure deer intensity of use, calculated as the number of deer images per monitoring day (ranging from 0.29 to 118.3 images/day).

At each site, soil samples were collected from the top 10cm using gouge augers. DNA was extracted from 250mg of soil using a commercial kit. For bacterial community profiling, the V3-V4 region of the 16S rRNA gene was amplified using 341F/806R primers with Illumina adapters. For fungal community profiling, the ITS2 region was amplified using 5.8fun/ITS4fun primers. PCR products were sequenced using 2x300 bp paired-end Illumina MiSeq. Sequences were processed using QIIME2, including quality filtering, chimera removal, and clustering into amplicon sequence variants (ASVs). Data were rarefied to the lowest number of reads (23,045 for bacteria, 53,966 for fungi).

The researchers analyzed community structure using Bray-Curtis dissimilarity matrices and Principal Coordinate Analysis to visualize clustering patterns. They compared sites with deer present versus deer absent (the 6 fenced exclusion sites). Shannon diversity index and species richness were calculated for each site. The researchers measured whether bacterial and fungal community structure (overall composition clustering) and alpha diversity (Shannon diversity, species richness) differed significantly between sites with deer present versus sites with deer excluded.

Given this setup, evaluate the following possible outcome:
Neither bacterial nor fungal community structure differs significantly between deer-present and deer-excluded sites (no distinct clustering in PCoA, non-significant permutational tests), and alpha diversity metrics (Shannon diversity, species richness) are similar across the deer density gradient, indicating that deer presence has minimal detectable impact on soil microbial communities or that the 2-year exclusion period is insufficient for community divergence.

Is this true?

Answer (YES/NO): YES